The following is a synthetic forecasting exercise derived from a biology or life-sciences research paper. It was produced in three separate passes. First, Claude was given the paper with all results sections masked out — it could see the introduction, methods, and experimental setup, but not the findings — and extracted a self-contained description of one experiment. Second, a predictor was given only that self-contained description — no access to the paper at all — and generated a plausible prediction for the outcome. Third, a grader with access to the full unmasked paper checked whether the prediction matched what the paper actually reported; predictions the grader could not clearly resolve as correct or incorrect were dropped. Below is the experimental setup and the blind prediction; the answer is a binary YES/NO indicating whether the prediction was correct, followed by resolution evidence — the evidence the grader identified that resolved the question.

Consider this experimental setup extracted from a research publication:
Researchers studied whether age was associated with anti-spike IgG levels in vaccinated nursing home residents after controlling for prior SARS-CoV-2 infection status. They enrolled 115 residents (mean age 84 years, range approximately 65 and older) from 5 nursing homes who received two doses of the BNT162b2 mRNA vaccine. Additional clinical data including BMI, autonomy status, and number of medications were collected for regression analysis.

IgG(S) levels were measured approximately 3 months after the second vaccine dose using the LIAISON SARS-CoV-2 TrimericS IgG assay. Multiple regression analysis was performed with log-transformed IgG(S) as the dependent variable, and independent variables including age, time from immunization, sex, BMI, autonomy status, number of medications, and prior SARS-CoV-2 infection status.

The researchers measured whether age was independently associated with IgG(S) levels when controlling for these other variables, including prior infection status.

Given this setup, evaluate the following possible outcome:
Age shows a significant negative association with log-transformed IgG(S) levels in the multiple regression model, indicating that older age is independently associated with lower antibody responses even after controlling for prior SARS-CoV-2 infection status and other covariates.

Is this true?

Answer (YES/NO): NO